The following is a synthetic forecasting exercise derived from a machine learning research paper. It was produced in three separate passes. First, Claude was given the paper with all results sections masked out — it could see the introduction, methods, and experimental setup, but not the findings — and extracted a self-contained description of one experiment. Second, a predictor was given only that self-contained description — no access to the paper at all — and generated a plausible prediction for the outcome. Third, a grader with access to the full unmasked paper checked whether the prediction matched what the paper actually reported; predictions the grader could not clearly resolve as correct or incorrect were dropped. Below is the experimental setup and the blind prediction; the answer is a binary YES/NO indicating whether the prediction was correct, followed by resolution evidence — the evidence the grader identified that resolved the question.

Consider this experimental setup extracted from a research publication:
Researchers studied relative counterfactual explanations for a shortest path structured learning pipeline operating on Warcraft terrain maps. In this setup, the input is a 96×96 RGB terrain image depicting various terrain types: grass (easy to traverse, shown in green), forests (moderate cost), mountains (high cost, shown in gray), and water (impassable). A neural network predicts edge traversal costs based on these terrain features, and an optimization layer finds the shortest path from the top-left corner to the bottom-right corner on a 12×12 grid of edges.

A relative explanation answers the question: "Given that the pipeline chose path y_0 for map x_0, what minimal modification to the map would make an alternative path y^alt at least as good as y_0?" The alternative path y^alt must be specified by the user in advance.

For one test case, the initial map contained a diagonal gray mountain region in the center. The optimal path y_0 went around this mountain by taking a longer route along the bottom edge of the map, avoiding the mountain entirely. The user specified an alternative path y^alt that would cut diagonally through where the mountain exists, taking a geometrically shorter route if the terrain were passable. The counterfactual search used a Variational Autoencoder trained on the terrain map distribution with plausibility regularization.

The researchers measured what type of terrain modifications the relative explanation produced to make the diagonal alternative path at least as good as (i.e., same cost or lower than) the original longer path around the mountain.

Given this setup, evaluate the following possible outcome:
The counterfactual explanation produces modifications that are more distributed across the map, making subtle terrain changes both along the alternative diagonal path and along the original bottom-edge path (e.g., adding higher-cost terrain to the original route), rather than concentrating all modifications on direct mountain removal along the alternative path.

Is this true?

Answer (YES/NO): NO